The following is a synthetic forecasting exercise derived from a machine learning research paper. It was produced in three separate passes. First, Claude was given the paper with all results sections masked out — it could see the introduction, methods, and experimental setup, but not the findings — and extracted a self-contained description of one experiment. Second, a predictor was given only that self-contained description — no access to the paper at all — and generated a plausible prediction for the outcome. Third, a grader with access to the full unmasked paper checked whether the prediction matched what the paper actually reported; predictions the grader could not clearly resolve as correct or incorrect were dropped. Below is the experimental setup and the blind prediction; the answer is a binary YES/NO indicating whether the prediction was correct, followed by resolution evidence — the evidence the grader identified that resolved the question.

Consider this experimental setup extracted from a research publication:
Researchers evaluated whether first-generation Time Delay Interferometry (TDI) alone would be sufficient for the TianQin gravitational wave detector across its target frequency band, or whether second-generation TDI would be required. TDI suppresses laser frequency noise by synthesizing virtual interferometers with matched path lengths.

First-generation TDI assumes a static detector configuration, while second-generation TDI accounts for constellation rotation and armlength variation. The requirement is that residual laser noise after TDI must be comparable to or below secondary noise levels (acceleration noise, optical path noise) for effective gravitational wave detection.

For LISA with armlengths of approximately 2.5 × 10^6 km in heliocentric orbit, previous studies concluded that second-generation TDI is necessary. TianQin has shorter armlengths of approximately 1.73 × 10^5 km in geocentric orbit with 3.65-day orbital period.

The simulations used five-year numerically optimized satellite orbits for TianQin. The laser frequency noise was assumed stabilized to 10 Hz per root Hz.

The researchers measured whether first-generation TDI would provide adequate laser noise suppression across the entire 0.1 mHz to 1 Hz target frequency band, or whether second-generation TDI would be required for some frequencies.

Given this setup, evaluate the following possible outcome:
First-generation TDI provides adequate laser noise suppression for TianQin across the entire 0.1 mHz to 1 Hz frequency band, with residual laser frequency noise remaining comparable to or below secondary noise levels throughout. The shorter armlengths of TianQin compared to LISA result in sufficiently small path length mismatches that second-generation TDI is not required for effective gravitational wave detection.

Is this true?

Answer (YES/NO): NO